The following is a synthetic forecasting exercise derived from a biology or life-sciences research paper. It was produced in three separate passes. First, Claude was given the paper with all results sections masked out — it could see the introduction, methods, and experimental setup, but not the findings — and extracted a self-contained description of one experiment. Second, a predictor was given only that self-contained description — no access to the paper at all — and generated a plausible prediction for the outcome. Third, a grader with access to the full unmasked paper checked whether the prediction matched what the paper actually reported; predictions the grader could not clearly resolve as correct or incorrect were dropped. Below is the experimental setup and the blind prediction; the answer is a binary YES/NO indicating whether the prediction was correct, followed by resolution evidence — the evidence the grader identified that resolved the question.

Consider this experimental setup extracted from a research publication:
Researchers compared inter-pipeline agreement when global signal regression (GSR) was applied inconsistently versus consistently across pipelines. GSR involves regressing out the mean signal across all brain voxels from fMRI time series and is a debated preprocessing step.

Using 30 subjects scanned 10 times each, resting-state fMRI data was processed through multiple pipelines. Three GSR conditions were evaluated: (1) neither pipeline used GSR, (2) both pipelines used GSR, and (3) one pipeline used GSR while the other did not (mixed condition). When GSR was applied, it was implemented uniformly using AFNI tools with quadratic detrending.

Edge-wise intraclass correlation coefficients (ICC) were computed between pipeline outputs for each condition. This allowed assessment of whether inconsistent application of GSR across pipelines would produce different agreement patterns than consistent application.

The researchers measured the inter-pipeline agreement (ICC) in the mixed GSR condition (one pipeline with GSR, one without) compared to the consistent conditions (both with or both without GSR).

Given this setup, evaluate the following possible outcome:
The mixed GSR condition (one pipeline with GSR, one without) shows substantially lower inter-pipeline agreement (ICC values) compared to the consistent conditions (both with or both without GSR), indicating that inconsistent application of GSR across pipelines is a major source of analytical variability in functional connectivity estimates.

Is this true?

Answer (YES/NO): YES